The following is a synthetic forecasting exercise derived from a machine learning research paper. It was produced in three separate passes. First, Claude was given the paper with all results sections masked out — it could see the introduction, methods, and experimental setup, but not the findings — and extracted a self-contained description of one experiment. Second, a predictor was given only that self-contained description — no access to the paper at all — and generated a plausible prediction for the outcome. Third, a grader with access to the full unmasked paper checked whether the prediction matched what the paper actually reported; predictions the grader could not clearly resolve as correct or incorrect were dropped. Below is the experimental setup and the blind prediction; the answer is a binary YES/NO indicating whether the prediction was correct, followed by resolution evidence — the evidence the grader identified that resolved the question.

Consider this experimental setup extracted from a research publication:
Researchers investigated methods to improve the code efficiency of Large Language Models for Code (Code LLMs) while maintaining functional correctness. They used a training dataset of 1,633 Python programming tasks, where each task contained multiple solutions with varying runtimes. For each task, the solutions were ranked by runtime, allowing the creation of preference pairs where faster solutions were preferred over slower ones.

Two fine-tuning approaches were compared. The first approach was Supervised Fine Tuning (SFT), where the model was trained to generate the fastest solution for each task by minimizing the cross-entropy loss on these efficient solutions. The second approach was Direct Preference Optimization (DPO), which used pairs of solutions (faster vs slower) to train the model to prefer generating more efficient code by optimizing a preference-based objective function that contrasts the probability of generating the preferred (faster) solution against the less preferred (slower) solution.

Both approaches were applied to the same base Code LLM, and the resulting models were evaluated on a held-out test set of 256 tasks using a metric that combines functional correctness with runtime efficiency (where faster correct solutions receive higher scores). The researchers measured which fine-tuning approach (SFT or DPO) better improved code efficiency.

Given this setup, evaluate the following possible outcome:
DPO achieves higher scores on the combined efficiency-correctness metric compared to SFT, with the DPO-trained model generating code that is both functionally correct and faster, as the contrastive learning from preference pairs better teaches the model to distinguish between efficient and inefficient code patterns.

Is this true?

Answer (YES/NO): YES